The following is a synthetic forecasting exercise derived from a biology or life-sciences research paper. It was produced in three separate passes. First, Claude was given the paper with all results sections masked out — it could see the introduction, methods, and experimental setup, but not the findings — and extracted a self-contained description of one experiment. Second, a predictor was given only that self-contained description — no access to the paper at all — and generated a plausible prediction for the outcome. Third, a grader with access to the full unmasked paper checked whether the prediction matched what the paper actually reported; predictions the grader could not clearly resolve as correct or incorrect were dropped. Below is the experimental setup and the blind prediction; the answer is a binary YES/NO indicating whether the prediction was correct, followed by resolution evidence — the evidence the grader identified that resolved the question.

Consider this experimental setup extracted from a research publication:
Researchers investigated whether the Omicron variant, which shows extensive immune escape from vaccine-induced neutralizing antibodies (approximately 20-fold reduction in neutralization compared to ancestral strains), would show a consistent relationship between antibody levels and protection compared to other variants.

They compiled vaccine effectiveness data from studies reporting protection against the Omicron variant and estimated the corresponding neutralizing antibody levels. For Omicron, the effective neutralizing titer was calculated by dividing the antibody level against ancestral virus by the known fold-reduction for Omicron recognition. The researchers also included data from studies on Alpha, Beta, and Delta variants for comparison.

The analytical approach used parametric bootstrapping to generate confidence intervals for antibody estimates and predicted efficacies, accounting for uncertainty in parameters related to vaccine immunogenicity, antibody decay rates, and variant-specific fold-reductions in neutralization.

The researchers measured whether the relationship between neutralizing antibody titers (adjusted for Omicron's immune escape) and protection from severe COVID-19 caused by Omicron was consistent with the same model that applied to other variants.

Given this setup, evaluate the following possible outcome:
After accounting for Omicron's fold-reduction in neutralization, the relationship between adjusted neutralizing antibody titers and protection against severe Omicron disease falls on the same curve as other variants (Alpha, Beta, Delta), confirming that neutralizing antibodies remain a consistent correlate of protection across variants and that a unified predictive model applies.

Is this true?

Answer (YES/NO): YES